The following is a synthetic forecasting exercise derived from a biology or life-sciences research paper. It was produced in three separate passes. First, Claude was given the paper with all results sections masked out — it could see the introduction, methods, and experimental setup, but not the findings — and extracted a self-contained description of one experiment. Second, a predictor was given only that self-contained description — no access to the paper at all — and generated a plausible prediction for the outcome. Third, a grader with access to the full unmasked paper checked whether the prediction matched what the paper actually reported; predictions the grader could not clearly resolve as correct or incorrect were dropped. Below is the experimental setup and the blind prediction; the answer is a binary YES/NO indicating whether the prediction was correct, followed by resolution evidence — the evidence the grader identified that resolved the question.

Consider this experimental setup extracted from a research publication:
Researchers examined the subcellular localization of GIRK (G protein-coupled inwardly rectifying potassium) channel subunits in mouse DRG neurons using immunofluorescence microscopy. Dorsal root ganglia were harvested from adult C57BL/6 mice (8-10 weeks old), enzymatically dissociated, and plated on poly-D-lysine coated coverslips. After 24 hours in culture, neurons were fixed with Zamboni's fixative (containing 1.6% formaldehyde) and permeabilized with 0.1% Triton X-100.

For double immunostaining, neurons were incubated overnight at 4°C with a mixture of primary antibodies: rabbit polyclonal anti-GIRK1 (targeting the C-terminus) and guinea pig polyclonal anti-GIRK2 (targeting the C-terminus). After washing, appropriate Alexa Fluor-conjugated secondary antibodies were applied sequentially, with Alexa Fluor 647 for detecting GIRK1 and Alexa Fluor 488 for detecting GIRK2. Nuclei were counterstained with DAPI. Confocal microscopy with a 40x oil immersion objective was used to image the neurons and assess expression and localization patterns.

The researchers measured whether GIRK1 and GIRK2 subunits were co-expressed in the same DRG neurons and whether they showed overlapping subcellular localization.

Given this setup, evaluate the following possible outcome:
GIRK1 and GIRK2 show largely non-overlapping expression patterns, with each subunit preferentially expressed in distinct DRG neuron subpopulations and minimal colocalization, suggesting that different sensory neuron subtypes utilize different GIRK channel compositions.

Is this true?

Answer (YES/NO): NO